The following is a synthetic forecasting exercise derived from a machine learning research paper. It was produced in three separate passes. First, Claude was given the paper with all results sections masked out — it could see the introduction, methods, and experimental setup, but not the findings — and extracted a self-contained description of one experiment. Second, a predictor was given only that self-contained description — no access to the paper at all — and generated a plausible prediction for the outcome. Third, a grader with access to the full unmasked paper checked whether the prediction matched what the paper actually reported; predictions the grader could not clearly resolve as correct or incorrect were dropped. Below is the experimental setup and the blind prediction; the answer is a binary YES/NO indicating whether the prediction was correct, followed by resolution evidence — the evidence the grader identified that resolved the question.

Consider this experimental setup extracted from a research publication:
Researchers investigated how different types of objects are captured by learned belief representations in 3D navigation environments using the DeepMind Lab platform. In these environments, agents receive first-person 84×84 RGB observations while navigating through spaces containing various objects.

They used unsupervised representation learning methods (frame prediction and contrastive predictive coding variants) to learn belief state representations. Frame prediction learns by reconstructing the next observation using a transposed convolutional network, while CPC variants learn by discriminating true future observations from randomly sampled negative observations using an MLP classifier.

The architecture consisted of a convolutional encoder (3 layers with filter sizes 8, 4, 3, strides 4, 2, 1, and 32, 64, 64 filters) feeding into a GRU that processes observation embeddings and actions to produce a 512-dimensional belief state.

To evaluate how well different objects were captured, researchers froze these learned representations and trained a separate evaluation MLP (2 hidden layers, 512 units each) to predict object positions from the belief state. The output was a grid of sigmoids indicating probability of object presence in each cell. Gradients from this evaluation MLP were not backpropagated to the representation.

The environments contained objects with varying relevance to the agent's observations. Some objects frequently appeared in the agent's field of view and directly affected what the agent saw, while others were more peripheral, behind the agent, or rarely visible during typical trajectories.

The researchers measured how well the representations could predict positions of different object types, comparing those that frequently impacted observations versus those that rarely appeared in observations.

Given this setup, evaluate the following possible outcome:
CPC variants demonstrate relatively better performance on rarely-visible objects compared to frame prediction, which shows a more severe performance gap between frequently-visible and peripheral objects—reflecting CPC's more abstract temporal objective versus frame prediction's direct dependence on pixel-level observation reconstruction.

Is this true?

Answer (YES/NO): NO